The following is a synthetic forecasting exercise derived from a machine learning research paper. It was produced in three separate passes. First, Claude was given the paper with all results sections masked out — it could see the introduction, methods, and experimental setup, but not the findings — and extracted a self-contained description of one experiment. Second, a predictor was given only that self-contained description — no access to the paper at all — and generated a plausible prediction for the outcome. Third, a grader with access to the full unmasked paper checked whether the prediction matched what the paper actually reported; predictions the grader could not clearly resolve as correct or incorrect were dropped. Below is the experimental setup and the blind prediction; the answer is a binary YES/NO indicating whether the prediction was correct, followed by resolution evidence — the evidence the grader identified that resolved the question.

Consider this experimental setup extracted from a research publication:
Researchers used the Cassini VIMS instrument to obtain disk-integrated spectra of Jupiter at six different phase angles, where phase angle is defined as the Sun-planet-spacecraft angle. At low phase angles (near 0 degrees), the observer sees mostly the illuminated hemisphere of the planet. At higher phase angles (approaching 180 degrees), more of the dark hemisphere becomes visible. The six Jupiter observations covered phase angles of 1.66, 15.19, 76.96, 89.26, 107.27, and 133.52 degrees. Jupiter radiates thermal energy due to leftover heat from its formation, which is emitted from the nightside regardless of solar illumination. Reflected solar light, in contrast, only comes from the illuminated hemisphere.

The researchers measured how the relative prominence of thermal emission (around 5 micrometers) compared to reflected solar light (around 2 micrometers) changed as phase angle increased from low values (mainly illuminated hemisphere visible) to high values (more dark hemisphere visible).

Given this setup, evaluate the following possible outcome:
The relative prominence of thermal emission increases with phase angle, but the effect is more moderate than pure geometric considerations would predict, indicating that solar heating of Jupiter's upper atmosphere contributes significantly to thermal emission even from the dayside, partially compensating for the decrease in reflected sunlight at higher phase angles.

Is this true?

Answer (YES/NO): NO